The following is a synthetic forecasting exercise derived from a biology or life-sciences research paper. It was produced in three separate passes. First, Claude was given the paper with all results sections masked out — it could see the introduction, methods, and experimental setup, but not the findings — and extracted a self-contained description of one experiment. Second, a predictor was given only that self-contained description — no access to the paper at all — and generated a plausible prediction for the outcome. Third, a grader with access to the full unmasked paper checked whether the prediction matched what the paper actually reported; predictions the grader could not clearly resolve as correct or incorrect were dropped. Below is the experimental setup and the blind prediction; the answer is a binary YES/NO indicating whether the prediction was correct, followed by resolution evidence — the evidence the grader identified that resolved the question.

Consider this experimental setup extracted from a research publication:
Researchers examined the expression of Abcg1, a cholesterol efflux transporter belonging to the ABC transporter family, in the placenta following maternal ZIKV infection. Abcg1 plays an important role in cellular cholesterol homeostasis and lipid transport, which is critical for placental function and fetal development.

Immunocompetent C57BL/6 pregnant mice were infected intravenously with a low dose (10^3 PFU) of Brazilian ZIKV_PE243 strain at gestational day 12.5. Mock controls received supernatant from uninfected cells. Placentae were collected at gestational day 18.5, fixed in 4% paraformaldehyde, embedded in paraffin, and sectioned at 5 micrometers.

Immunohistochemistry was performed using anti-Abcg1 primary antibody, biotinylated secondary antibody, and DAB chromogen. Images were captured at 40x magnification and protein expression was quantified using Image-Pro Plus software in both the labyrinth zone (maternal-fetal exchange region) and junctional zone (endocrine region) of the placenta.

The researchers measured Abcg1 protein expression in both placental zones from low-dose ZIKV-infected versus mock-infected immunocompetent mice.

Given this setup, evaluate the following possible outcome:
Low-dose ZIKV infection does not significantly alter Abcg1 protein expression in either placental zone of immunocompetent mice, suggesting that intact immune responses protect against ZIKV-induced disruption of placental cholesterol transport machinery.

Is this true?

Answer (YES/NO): YES